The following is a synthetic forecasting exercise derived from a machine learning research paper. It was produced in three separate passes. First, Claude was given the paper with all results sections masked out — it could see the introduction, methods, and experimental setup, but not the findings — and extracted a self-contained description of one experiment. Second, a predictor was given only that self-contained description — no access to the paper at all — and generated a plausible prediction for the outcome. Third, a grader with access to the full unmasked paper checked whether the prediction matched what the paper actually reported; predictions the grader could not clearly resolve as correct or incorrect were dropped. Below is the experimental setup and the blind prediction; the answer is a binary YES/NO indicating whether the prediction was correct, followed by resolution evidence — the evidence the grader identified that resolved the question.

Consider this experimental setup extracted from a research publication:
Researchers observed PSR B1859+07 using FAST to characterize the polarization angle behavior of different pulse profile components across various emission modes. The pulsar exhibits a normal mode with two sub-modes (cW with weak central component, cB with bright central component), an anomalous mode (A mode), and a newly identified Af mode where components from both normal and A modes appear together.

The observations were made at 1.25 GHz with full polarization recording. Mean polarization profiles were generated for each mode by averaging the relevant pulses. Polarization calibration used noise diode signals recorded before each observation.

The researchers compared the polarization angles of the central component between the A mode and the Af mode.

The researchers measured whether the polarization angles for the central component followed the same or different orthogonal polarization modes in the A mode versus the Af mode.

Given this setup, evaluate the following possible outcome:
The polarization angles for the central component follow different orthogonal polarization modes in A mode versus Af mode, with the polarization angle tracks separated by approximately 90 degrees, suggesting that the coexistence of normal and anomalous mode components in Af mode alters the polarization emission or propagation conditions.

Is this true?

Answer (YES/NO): YES